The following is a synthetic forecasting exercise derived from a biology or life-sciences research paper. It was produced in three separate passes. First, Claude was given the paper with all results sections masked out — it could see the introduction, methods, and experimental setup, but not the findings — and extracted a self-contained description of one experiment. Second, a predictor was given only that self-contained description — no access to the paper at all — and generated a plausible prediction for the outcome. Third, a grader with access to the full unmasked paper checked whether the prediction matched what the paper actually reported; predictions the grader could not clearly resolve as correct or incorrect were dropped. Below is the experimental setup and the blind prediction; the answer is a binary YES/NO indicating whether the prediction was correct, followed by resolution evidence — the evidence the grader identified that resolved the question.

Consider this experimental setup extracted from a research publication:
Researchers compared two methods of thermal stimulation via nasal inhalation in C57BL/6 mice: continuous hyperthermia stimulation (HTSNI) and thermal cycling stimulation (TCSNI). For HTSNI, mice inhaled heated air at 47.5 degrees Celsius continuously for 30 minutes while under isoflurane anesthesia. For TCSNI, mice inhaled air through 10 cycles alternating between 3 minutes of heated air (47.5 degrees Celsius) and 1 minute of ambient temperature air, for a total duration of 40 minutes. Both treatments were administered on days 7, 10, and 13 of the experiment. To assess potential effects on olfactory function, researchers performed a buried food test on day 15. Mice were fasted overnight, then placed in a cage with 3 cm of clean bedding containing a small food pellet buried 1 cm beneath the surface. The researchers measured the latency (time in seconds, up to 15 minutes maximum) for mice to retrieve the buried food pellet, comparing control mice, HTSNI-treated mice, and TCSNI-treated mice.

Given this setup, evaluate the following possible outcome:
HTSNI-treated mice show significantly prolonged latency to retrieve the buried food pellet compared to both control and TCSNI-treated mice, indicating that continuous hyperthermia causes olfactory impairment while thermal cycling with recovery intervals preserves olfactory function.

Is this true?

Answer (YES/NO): YES